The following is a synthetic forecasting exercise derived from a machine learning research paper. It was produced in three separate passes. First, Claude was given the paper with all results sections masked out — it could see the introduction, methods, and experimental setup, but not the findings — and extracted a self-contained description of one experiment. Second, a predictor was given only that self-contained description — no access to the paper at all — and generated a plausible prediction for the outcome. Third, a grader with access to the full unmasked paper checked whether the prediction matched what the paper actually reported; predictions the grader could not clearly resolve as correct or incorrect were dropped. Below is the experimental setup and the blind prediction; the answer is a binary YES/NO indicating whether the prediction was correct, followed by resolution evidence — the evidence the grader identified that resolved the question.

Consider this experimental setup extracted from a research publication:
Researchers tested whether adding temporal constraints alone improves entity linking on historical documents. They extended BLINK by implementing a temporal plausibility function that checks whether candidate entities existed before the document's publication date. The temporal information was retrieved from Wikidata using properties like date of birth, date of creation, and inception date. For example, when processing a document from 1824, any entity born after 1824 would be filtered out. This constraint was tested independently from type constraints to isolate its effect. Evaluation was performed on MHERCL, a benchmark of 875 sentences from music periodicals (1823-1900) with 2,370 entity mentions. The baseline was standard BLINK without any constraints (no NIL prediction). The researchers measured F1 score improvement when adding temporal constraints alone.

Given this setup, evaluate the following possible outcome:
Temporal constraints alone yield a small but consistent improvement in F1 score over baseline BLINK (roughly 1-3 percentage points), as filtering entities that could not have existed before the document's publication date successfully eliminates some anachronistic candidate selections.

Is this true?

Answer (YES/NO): YES